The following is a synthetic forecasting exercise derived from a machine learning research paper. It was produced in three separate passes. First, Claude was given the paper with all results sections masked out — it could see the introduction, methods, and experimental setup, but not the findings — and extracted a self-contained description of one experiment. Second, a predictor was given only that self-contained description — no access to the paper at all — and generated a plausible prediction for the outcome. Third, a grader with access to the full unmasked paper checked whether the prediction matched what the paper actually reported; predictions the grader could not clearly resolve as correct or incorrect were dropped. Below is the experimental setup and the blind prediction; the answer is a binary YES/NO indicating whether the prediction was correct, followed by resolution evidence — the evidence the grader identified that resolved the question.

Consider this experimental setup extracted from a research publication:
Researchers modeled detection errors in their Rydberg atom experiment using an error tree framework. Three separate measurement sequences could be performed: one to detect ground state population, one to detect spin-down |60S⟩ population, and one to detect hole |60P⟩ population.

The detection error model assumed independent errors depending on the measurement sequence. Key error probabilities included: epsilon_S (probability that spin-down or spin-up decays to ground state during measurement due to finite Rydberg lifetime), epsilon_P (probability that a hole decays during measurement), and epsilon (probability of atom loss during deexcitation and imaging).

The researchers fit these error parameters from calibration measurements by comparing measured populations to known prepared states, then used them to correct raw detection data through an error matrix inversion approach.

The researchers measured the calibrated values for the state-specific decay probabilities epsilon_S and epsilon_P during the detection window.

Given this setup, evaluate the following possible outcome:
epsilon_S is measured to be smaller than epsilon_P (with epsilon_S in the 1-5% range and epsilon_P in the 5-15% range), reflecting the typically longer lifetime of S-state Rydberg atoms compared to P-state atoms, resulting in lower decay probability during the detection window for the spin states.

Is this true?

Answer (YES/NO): NO